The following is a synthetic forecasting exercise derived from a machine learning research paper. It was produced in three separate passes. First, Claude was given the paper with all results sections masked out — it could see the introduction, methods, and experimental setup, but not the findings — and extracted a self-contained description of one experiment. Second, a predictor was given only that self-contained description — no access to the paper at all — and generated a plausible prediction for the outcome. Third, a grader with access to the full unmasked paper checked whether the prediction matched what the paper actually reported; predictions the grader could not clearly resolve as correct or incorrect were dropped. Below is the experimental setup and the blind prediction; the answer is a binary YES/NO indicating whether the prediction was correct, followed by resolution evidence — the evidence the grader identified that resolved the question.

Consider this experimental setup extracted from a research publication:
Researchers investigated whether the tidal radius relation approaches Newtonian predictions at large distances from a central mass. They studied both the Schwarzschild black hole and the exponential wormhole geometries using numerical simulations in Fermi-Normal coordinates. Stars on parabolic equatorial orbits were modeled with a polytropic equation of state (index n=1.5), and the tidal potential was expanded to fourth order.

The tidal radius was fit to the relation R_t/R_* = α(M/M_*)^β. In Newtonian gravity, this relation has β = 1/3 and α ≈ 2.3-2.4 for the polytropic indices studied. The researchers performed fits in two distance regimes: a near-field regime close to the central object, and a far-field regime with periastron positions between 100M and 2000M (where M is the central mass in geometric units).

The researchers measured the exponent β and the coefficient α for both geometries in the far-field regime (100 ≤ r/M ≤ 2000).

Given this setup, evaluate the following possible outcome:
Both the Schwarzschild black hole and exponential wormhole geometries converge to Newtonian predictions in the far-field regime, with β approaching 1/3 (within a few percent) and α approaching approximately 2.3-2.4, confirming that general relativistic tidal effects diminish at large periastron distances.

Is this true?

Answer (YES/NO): YES